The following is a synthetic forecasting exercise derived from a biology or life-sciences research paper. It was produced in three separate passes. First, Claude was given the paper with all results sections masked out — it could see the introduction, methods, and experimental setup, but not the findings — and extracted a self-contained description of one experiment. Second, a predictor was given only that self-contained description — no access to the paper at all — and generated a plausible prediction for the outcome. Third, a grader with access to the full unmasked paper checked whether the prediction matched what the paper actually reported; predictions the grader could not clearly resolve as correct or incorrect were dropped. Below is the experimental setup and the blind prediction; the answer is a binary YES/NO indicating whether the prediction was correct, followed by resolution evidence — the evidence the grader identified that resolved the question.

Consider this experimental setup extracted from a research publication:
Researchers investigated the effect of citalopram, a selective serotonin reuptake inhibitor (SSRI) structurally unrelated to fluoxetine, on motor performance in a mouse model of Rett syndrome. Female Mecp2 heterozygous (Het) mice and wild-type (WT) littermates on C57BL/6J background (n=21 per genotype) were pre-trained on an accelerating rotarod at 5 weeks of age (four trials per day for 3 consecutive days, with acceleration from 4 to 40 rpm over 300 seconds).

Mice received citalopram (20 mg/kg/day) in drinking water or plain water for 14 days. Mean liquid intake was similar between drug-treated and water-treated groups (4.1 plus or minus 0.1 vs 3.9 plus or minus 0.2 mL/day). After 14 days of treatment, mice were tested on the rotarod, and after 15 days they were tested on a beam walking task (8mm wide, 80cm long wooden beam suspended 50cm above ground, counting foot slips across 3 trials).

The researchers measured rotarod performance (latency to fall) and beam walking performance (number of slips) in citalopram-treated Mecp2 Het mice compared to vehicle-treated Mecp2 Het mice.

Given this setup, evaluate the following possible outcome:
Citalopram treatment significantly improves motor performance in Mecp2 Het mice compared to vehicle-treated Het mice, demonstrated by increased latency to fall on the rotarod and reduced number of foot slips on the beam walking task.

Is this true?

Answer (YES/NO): YES